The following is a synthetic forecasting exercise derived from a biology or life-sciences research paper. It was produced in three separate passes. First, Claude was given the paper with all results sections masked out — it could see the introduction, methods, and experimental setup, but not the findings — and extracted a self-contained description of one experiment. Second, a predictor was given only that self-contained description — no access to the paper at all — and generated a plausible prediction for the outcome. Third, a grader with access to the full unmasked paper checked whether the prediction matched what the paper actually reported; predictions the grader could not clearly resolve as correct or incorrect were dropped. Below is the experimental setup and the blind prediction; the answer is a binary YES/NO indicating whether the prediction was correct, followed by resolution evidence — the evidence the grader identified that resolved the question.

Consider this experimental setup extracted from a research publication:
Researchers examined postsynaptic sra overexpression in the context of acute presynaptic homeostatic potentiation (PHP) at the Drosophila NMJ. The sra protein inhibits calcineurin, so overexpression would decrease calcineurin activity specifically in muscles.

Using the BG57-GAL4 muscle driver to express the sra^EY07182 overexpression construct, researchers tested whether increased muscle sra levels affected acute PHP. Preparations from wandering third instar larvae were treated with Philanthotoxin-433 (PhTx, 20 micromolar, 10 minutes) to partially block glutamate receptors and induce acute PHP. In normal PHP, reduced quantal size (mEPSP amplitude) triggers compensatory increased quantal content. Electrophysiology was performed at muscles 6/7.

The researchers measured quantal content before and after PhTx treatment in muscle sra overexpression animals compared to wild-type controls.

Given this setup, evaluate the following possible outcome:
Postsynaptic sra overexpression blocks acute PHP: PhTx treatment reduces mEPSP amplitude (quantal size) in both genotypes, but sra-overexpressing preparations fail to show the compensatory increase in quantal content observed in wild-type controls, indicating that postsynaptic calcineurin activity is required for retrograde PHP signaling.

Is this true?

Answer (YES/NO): NO